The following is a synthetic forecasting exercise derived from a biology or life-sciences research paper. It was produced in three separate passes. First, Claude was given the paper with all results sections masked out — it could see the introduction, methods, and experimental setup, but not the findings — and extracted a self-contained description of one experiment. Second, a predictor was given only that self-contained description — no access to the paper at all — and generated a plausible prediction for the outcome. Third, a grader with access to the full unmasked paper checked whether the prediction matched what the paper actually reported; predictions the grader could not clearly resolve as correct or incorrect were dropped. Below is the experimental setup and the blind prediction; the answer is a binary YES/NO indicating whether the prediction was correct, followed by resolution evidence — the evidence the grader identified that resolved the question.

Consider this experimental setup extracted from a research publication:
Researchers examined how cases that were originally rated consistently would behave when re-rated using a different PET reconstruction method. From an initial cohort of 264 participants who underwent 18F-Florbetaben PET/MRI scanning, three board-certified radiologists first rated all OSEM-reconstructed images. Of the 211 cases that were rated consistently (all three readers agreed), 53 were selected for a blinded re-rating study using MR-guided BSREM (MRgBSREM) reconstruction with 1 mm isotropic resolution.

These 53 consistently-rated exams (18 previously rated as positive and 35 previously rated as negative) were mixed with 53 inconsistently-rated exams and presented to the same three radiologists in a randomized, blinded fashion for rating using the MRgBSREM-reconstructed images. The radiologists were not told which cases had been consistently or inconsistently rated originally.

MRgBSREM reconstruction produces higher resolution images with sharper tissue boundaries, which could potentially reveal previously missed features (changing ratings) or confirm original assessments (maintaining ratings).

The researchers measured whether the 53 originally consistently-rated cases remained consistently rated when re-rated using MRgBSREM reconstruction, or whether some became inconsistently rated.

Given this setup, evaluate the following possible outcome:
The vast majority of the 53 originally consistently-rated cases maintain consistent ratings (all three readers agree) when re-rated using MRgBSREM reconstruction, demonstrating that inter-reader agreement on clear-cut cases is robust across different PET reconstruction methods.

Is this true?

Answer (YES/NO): YES